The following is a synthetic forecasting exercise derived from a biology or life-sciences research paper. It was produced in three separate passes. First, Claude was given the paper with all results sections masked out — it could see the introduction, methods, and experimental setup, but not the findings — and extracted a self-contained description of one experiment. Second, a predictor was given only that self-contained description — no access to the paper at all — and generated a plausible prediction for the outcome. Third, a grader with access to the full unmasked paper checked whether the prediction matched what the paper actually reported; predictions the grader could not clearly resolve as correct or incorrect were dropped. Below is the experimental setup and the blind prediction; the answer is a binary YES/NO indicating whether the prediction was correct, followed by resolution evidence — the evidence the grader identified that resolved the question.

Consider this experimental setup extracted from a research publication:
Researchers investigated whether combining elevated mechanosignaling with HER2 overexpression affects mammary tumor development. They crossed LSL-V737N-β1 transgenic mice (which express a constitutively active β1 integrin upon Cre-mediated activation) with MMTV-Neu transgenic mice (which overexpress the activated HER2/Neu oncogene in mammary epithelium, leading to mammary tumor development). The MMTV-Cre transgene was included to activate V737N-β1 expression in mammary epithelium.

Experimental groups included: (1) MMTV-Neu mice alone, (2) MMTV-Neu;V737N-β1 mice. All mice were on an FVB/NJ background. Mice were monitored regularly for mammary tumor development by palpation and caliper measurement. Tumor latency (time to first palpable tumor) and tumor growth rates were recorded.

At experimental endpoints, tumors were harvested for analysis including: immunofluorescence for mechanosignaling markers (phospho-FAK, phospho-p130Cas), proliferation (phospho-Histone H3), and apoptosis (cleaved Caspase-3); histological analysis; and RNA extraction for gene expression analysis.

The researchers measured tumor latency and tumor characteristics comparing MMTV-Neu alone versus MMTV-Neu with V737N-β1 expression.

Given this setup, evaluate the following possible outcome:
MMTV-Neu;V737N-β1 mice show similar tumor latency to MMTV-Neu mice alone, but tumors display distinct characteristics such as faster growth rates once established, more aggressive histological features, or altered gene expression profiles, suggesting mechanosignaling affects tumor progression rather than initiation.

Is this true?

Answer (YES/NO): NO